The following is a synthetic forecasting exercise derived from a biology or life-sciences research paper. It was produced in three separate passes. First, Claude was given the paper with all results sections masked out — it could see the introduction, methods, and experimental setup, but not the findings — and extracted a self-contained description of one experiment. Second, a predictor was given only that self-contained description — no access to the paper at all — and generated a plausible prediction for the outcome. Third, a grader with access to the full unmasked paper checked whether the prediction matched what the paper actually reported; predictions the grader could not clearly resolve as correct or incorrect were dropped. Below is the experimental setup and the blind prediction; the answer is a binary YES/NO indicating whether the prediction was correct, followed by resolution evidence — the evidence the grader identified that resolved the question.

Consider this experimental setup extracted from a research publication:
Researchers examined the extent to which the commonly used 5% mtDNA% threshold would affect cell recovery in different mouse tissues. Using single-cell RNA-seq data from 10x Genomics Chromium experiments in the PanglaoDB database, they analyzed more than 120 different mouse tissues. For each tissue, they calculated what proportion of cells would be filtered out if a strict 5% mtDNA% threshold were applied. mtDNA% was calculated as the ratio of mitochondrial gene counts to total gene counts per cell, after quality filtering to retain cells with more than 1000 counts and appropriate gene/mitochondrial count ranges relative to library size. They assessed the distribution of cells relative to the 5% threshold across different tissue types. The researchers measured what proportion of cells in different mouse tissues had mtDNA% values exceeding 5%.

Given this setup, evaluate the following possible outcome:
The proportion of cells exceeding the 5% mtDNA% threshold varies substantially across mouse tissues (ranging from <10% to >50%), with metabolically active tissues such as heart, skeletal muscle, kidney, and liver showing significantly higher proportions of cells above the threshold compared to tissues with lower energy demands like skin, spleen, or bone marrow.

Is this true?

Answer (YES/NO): NO